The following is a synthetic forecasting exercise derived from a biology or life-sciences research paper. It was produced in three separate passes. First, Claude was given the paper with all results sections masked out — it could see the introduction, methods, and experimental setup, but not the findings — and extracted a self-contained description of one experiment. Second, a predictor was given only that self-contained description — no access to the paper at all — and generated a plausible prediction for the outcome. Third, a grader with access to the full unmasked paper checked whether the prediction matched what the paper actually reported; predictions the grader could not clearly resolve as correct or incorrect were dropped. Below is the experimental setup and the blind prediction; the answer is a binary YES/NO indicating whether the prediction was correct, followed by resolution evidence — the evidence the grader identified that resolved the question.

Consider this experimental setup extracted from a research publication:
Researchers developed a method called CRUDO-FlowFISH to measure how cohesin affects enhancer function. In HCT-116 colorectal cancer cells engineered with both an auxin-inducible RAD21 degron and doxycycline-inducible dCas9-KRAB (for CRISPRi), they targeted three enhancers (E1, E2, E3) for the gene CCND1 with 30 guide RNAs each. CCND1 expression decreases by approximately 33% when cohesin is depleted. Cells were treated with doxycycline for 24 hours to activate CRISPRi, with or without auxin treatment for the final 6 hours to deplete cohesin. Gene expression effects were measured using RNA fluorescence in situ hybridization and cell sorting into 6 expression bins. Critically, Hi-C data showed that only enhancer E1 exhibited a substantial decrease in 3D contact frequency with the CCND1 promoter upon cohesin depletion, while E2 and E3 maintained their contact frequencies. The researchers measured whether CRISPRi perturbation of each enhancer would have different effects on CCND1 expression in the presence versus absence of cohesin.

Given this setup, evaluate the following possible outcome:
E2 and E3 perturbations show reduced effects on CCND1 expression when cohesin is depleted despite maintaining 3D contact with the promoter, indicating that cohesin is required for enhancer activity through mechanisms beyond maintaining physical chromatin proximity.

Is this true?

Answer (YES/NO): NO